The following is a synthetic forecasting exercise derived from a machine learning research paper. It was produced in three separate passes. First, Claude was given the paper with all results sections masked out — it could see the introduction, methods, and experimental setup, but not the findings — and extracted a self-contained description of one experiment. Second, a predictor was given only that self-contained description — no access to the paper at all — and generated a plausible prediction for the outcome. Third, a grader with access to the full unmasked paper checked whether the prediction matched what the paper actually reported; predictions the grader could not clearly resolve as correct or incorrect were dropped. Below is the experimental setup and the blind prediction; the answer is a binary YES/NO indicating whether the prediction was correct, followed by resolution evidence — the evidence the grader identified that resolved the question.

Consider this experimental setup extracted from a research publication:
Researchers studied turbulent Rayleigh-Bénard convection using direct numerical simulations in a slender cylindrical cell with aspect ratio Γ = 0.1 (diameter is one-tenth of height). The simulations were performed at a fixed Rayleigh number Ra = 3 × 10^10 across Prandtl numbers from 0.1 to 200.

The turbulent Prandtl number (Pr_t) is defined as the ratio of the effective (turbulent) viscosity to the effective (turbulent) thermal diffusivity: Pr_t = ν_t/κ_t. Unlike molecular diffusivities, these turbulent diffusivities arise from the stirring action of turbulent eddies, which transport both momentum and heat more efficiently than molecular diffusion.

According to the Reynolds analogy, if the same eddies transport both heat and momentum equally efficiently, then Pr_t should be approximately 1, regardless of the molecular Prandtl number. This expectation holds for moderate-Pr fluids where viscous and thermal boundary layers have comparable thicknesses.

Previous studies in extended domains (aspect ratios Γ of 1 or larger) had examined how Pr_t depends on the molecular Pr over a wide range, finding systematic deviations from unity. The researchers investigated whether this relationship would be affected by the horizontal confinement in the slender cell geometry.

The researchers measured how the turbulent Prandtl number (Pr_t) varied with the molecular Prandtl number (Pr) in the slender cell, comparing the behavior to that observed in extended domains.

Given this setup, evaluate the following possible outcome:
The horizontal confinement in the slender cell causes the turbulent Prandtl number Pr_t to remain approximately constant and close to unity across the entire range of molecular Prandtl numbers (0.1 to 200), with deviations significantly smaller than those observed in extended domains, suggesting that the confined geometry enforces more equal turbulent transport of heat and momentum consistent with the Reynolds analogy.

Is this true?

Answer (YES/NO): NO